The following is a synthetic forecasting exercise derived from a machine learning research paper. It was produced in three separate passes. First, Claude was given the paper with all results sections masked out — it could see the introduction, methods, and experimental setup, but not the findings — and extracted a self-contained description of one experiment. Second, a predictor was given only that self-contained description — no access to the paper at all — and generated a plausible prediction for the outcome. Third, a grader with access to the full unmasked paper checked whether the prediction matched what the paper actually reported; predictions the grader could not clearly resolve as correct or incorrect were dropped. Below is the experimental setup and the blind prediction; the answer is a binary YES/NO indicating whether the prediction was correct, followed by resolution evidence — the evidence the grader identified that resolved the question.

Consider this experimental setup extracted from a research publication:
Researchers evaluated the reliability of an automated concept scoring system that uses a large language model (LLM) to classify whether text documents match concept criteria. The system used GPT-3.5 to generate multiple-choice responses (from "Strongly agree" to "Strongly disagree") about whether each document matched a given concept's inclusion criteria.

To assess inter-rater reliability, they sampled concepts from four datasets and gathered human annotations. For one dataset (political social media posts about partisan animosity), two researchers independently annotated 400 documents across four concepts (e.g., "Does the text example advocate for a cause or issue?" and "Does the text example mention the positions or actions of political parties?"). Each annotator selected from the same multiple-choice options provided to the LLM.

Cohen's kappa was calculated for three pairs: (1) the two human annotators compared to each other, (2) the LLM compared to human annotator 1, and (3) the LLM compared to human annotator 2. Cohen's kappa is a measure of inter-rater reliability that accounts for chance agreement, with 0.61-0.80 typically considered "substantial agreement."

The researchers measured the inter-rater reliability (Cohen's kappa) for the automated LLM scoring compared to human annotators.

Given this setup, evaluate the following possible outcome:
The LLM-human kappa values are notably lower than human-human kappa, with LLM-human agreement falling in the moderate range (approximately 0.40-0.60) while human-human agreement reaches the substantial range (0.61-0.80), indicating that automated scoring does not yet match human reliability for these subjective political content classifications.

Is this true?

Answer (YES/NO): NO